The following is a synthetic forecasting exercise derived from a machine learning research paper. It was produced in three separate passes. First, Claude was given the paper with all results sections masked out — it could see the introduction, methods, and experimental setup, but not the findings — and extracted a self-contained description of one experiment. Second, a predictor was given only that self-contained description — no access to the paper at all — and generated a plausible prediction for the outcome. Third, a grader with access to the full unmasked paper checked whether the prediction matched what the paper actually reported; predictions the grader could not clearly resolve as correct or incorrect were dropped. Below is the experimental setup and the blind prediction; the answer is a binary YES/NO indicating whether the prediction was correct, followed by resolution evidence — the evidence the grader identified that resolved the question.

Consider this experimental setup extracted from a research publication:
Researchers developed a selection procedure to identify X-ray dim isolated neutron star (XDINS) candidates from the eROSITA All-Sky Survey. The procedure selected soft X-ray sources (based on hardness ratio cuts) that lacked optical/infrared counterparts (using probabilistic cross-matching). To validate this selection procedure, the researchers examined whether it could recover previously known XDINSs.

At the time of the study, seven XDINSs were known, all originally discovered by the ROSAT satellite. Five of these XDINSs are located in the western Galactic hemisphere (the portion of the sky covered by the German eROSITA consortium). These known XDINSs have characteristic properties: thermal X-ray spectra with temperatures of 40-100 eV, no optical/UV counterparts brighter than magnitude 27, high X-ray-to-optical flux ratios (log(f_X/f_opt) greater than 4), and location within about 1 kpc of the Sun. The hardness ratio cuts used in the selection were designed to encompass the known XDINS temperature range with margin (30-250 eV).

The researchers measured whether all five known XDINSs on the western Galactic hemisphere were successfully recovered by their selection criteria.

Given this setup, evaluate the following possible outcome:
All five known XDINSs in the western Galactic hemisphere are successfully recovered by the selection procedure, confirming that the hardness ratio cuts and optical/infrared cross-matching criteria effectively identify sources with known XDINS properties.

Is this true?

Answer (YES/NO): YES